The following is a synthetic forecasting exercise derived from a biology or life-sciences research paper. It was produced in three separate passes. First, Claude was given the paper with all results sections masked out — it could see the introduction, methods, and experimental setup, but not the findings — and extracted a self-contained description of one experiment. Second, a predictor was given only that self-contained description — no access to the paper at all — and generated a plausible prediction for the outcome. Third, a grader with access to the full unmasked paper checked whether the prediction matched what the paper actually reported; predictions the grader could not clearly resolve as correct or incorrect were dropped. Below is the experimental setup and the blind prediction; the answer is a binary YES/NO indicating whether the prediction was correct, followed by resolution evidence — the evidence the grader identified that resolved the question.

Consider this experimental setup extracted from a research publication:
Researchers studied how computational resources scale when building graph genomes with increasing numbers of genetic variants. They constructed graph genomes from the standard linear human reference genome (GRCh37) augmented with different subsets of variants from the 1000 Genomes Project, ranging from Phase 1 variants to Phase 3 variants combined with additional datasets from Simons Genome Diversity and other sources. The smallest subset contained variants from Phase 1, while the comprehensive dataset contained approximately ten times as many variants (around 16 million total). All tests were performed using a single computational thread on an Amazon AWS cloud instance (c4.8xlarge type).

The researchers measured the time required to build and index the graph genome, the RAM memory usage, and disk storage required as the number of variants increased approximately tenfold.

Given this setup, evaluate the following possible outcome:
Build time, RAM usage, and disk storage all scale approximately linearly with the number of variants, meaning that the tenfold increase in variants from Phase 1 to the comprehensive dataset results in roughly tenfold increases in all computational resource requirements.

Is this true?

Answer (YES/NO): NO